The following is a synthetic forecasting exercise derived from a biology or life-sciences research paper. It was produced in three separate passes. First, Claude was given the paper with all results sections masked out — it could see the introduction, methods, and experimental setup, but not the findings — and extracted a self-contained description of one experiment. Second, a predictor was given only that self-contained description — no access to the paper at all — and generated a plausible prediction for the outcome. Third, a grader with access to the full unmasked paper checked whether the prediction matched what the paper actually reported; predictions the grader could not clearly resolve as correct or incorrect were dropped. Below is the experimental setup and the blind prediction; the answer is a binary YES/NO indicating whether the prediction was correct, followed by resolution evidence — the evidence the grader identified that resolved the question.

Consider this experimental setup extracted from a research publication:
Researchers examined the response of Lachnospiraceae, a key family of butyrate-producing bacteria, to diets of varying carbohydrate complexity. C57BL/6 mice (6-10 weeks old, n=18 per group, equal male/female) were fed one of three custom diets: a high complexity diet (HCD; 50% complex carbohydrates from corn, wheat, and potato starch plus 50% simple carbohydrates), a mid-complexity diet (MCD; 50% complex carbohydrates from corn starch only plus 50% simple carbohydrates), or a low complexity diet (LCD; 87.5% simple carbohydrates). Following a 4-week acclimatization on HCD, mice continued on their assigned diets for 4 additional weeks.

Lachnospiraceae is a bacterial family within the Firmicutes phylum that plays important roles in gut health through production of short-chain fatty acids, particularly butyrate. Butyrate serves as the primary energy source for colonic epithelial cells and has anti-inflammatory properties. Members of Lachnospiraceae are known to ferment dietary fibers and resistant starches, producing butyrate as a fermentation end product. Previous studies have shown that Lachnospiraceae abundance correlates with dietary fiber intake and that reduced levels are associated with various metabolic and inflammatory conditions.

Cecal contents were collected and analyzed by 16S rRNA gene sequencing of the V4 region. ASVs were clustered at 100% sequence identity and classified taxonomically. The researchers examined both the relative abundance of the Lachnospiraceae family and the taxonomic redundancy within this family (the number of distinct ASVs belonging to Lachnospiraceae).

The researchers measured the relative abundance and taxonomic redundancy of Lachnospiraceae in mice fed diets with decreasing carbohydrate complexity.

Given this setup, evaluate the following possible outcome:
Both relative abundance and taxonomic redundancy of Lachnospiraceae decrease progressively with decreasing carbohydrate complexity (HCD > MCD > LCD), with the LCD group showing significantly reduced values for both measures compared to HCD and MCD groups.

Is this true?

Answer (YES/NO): NO